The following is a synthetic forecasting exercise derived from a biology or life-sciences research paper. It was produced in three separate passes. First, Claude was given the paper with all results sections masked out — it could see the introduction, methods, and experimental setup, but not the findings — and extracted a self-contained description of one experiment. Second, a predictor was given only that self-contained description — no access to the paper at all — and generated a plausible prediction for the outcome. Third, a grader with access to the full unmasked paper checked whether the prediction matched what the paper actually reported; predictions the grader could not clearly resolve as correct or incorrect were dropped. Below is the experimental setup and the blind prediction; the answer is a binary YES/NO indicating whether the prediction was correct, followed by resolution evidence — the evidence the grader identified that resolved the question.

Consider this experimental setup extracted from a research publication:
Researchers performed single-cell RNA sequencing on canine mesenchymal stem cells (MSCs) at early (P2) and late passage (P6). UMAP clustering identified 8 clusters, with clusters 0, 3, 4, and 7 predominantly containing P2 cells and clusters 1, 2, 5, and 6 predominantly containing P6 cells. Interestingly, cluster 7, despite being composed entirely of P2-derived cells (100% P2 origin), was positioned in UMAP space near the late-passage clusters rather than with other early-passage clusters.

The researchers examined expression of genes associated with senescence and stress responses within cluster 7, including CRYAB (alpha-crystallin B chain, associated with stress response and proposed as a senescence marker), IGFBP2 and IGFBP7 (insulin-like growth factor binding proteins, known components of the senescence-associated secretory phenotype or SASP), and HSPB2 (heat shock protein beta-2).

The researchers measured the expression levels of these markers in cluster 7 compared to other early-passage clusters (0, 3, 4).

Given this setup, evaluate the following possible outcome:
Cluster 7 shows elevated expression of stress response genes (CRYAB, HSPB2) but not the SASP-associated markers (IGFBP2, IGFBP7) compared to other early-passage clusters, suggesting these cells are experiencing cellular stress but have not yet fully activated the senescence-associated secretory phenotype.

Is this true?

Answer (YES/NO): NO